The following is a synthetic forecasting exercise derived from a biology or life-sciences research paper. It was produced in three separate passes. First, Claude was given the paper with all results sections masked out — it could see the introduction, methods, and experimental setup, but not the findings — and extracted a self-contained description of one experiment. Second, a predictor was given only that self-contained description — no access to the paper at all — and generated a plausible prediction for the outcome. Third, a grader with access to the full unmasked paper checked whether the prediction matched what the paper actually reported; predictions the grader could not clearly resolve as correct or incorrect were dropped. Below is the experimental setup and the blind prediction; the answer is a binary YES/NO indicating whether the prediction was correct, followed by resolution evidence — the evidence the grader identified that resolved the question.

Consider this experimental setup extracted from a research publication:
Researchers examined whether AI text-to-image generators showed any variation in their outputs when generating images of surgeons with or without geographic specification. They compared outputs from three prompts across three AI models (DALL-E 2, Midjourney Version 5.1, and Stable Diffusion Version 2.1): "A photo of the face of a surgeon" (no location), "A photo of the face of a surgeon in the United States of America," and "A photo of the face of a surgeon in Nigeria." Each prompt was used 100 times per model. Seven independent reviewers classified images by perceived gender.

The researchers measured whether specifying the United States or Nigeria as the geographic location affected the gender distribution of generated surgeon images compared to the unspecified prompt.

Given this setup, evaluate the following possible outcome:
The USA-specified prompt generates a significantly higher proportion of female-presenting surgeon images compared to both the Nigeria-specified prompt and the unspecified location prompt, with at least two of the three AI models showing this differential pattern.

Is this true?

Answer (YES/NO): NO